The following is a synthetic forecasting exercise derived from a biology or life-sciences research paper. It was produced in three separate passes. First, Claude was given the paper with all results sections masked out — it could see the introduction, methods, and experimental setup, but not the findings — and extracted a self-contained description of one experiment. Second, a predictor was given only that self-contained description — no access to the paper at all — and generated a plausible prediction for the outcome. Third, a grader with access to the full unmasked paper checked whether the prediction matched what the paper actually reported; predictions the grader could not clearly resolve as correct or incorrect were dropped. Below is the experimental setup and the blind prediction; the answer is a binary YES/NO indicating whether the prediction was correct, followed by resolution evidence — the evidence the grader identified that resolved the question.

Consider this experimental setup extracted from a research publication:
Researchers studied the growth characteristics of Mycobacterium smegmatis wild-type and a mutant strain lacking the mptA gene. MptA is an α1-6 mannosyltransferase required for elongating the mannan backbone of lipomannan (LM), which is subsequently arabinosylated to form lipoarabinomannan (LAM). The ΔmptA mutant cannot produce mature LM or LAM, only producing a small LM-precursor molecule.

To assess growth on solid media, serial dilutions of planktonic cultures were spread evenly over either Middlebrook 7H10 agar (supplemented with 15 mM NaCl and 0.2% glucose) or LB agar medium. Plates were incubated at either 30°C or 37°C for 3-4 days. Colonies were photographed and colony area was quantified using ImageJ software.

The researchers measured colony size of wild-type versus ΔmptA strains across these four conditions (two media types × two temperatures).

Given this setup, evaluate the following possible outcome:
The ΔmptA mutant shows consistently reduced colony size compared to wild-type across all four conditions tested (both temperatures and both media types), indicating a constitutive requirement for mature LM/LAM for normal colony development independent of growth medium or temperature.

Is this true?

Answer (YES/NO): NO